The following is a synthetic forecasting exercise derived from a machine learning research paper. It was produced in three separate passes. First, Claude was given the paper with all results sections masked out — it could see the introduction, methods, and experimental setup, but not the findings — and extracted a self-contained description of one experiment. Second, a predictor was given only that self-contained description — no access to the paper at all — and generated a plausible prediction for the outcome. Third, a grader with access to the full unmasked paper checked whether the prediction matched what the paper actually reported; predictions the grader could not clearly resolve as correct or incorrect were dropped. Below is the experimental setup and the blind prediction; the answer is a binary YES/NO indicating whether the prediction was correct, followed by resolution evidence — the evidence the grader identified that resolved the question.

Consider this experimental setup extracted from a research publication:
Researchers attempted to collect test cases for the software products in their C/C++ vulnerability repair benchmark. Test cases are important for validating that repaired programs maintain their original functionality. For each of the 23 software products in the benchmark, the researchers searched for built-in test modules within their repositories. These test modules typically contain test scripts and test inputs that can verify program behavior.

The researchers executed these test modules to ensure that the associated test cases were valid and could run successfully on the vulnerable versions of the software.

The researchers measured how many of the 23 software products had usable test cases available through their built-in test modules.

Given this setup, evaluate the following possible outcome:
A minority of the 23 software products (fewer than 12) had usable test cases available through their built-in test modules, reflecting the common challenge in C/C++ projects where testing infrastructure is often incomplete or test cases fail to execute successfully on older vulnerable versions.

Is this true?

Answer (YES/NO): YES